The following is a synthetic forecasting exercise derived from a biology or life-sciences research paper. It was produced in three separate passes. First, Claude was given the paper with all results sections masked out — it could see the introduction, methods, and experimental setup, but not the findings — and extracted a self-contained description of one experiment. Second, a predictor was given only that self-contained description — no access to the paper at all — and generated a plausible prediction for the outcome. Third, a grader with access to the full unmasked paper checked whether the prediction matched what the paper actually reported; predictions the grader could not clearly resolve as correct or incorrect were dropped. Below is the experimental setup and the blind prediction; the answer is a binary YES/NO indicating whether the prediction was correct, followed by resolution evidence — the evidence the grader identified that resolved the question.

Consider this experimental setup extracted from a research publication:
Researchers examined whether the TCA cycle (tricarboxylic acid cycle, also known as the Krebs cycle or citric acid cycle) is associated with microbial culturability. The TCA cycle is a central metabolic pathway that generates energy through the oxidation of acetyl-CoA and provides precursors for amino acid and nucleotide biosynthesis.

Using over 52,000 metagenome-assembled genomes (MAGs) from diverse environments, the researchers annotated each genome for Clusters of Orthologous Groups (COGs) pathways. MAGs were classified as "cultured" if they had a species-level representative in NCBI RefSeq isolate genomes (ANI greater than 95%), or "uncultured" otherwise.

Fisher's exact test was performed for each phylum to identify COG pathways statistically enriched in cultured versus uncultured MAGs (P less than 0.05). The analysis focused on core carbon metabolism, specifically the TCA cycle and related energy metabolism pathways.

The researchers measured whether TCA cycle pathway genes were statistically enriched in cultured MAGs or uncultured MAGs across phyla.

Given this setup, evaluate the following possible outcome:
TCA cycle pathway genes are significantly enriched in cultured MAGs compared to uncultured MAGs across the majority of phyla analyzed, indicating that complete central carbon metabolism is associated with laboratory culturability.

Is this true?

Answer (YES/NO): NO